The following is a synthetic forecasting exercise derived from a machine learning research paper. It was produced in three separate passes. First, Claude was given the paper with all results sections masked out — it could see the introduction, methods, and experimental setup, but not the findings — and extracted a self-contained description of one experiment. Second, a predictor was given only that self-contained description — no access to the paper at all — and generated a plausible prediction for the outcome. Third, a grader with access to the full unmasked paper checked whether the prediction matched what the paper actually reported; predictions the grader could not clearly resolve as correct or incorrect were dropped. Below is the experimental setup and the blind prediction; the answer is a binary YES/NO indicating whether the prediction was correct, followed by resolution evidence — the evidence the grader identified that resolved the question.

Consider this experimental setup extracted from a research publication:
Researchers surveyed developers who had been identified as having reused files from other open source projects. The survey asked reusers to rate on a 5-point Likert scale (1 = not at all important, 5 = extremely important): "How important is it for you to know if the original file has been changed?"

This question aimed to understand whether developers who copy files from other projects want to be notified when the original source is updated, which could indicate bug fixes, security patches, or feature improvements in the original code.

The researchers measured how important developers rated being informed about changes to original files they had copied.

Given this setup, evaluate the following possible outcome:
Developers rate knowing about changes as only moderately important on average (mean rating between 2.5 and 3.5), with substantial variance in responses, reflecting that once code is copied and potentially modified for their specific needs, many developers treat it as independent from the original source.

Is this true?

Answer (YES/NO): NO